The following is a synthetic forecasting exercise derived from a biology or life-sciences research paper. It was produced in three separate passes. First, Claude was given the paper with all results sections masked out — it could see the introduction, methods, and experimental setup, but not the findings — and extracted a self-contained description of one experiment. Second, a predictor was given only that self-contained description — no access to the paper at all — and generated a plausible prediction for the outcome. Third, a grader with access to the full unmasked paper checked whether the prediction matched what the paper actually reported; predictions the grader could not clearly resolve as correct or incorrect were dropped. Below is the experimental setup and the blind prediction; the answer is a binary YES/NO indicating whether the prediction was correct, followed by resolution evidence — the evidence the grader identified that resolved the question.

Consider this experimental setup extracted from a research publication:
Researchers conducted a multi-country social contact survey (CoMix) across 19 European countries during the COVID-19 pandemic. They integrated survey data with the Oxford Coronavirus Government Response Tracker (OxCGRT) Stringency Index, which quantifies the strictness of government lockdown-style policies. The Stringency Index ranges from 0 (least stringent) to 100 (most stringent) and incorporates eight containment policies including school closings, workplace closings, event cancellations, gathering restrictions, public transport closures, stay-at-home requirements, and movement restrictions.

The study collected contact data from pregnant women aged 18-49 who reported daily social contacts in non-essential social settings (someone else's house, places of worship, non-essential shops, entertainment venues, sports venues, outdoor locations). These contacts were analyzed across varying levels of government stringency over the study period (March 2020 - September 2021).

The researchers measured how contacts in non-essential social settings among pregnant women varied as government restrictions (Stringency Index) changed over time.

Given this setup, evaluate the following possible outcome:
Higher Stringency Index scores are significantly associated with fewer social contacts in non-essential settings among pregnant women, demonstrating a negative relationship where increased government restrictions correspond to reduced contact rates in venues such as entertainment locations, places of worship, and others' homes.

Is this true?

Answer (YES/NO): NO